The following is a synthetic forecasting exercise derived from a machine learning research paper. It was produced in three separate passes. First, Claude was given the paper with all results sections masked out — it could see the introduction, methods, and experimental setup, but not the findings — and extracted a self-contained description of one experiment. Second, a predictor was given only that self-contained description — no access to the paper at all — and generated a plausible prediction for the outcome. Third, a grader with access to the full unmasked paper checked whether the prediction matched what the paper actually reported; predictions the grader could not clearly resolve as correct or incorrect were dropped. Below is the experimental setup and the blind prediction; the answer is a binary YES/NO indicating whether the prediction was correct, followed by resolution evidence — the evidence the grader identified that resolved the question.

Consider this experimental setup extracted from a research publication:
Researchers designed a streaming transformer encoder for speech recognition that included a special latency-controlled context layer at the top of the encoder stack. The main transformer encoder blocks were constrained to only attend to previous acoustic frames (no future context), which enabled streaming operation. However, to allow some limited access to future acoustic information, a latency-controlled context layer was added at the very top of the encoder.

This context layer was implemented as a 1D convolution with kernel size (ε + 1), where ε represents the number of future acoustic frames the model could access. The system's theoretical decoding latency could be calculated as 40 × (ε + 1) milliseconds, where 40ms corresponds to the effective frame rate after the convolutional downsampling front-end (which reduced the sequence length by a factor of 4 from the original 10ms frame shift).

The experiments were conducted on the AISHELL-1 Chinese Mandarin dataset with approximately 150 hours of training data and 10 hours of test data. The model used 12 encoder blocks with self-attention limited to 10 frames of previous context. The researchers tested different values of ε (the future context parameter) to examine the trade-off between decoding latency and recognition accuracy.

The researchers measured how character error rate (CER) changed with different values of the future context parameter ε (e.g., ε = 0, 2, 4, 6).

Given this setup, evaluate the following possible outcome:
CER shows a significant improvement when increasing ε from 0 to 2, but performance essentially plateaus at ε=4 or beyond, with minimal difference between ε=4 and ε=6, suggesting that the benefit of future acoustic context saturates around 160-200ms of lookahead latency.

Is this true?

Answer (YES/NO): NO